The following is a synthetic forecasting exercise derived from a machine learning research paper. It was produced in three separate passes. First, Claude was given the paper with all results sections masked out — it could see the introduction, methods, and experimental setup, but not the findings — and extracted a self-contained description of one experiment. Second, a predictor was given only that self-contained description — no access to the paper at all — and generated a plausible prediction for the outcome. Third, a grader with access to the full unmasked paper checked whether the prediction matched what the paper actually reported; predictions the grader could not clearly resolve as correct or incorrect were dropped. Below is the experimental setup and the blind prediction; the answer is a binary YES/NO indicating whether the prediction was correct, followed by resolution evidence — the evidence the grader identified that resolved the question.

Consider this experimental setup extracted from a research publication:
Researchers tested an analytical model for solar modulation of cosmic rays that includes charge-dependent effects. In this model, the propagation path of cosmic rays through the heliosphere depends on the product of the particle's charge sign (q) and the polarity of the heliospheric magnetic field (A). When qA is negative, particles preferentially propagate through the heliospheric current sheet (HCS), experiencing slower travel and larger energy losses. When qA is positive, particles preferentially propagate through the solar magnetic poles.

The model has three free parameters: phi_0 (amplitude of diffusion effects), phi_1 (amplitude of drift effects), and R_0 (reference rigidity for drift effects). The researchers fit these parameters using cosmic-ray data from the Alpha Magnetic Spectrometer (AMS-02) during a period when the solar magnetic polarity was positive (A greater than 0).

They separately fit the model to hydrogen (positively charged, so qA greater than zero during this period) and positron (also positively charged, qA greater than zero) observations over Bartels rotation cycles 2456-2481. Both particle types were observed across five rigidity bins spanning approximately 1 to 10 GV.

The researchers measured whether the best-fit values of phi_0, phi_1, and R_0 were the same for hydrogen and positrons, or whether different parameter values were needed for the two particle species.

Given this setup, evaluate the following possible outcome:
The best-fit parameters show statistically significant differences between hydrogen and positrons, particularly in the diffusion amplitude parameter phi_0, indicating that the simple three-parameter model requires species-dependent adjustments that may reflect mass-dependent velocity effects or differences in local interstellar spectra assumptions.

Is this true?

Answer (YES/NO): NO